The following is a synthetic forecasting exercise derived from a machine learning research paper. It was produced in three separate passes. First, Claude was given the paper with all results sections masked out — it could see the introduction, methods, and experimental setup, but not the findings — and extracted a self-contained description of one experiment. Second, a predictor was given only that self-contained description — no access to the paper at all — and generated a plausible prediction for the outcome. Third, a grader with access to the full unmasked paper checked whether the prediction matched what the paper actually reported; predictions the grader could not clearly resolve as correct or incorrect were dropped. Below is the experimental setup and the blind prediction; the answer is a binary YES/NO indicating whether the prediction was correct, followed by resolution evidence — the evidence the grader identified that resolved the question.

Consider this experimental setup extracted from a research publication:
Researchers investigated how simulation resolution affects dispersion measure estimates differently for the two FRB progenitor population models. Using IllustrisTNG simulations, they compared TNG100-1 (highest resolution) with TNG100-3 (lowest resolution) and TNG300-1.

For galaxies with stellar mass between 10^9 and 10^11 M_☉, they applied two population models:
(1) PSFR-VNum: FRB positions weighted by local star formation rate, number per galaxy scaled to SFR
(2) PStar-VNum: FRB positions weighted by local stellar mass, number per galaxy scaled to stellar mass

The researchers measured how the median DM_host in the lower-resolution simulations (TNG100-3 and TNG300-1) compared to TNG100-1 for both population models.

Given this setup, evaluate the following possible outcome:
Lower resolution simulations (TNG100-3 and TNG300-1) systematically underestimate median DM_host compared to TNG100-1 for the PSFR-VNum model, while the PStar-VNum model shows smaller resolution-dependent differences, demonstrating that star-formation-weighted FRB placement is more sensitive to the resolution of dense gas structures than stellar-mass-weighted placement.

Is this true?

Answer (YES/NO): NO